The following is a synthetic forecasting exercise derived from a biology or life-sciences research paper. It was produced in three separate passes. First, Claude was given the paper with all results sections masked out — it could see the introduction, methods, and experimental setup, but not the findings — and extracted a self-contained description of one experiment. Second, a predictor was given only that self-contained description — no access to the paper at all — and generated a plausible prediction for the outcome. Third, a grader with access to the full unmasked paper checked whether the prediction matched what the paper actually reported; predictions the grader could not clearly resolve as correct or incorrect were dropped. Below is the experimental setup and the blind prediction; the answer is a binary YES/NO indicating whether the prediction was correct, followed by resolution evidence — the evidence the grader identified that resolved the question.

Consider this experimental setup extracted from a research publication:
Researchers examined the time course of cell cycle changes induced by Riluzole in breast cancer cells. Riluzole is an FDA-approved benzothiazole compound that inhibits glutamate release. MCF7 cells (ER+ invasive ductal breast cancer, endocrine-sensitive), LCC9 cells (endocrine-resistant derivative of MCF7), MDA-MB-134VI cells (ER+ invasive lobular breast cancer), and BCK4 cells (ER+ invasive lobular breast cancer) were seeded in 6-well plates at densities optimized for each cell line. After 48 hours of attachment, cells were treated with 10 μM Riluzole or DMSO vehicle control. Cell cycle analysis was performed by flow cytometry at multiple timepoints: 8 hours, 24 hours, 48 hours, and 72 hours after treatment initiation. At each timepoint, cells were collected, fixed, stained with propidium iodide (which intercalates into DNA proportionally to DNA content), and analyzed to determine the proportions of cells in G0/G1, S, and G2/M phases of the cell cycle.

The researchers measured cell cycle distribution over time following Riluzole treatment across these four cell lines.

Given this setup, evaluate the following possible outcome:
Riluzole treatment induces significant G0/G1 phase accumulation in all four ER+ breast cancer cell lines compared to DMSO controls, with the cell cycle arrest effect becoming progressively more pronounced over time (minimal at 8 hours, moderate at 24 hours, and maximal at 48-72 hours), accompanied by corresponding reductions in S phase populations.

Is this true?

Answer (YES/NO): NO